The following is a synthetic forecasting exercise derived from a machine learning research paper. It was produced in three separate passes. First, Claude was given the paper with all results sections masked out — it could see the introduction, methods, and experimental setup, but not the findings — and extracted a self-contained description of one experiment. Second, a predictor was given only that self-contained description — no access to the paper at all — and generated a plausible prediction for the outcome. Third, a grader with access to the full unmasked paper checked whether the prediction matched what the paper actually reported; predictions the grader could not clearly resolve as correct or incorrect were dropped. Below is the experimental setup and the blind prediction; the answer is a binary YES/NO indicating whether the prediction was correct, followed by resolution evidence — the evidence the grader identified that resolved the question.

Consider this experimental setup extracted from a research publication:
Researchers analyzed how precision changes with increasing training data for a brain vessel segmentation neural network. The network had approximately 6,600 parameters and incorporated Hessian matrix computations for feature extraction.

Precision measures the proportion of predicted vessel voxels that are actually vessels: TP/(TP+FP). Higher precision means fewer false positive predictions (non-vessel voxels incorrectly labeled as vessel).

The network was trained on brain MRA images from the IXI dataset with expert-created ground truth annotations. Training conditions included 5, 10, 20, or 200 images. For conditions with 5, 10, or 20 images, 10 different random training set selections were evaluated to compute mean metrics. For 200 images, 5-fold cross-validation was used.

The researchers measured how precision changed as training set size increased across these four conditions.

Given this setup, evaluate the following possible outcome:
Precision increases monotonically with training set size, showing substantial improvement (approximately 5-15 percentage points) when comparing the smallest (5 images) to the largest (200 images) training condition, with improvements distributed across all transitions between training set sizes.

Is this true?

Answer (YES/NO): NO